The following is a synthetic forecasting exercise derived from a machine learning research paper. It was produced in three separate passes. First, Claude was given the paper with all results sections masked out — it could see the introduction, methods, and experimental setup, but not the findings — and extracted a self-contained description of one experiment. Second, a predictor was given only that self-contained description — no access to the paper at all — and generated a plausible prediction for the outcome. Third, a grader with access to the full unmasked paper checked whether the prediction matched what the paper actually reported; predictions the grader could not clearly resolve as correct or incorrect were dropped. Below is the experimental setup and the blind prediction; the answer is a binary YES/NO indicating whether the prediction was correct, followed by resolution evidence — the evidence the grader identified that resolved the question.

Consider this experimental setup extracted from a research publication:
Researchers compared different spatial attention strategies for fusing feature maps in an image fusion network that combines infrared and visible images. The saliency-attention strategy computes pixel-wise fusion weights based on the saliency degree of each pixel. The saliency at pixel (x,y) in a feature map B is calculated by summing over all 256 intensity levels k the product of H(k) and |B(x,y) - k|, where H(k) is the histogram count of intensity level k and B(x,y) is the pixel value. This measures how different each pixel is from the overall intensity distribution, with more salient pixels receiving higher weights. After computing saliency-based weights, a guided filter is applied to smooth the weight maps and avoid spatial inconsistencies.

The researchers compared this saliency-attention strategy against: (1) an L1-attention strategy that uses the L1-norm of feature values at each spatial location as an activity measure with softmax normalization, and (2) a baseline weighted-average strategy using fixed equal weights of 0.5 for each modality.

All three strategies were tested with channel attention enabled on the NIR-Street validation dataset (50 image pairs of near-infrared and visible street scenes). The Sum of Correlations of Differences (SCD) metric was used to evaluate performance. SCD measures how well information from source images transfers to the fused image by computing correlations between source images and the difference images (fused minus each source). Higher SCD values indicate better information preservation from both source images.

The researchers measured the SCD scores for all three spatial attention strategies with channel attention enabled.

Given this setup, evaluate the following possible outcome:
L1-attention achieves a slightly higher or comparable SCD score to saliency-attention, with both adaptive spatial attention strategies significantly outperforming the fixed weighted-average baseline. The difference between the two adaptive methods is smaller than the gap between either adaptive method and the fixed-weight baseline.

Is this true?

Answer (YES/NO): NO